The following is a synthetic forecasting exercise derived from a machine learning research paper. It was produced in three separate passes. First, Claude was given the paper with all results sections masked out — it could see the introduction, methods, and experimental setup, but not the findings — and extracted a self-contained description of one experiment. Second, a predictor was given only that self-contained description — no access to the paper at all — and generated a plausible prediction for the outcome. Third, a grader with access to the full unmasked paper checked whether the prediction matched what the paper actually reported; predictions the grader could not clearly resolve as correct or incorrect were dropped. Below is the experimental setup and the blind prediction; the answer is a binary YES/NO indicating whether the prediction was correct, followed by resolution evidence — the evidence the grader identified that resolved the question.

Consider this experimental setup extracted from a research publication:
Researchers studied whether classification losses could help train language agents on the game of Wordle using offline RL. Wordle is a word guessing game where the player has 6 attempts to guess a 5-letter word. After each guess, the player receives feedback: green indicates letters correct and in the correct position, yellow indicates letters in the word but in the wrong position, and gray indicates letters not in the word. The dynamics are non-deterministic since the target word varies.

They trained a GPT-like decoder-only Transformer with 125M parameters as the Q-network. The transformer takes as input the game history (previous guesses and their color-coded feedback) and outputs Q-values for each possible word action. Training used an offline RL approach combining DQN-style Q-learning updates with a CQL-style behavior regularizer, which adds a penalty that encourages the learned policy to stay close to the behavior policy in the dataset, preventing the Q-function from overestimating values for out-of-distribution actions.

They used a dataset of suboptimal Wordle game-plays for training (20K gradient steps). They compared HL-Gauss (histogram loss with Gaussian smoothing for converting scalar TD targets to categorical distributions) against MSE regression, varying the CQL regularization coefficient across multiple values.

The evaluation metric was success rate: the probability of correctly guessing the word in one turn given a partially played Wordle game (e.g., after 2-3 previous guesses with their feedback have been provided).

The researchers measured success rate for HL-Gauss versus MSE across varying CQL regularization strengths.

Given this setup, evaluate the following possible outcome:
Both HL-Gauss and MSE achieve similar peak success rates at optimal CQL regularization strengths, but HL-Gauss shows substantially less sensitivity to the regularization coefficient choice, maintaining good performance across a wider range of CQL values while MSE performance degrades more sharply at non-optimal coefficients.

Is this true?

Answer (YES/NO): NO